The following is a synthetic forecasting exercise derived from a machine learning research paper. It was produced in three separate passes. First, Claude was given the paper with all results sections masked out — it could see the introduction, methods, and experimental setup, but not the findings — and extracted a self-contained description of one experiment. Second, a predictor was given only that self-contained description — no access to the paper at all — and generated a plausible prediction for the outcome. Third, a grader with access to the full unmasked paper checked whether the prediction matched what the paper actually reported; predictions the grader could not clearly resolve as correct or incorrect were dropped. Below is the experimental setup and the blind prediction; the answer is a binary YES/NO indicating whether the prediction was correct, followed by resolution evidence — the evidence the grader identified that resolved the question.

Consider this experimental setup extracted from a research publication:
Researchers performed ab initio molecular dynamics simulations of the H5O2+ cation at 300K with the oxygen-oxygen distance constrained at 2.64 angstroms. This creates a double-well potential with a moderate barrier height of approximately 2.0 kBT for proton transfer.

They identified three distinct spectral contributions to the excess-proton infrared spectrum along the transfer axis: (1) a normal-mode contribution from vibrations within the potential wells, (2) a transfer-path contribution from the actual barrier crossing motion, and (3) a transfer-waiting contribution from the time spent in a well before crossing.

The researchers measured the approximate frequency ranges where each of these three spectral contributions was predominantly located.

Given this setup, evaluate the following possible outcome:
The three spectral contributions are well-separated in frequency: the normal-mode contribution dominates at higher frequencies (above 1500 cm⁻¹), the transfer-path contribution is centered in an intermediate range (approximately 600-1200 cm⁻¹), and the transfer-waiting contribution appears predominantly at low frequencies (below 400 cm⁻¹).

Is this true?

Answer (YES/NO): NO